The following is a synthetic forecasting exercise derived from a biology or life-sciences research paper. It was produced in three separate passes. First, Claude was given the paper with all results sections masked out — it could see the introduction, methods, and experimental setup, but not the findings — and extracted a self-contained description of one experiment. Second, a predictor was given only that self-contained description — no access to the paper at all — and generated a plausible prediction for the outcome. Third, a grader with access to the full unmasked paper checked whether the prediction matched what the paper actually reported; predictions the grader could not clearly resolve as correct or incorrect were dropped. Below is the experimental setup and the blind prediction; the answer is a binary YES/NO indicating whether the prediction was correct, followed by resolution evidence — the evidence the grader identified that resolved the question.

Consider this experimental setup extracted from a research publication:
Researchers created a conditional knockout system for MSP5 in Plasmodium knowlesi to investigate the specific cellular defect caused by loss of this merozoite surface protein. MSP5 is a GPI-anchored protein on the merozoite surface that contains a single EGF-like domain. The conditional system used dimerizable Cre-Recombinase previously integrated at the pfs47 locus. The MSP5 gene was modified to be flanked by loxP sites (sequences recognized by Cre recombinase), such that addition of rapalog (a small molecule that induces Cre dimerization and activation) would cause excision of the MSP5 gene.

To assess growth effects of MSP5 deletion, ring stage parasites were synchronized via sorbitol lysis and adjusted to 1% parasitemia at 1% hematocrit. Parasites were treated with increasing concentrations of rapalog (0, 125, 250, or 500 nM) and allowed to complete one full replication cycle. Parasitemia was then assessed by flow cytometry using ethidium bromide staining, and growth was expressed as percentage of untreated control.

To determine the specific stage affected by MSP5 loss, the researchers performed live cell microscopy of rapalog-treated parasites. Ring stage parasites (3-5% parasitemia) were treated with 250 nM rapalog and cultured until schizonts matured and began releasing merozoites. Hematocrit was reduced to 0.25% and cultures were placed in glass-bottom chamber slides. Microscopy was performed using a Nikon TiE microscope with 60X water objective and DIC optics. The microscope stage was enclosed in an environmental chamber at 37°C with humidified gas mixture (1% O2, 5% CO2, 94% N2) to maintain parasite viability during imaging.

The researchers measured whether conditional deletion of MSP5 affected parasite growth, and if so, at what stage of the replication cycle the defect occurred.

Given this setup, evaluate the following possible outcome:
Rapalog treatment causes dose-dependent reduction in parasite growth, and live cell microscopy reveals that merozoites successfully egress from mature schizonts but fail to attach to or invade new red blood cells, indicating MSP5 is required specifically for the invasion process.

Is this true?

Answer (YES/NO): NO